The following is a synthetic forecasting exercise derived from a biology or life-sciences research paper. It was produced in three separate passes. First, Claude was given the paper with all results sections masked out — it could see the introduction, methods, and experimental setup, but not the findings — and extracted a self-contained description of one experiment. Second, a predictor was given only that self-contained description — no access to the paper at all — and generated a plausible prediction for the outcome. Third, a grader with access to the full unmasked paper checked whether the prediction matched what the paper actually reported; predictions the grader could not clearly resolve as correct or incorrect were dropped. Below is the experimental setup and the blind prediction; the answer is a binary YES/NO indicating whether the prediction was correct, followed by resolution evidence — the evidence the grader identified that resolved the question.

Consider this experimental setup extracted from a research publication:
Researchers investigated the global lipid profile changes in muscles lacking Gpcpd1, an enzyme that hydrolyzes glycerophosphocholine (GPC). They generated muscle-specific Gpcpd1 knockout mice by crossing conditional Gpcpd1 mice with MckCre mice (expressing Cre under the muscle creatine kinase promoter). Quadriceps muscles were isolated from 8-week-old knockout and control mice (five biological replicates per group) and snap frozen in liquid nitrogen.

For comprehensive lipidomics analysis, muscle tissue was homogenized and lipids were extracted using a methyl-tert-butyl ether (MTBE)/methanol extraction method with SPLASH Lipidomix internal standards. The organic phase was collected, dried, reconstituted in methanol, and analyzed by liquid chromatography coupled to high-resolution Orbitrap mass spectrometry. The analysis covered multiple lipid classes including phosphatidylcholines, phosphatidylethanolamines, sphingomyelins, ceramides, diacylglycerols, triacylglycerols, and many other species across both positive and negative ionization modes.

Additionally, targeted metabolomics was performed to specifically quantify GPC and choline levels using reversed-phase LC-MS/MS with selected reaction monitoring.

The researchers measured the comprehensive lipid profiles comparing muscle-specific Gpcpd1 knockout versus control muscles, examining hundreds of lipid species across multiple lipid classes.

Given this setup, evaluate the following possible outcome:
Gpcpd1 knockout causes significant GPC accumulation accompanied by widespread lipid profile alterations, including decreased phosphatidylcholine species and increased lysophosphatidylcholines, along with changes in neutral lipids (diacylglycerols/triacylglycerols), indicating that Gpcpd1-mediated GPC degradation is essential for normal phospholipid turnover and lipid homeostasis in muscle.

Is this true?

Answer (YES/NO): NO